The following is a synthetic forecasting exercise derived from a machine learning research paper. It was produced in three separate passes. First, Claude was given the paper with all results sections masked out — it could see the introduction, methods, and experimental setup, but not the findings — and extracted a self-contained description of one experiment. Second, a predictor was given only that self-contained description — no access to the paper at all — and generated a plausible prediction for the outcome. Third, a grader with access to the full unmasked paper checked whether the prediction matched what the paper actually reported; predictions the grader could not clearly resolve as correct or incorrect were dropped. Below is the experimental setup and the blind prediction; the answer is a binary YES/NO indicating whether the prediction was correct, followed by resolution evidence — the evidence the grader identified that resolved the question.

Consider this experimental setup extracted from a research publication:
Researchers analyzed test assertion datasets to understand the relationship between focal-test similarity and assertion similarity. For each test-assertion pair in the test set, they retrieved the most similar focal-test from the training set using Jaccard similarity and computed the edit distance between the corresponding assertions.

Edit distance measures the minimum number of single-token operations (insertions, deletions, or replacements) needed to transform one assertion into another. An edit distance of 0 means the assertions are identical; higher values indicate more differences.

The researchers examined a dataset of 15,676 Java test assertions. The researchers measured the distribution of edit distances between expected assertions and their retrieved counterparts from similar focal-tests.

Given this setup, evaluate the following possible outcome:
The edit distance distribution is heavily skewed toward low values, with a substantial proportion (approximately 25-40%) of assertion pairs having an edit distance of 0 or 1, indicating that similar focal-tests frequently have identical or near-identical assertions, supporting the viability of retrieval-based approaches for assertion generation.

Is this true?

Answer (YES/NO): NO